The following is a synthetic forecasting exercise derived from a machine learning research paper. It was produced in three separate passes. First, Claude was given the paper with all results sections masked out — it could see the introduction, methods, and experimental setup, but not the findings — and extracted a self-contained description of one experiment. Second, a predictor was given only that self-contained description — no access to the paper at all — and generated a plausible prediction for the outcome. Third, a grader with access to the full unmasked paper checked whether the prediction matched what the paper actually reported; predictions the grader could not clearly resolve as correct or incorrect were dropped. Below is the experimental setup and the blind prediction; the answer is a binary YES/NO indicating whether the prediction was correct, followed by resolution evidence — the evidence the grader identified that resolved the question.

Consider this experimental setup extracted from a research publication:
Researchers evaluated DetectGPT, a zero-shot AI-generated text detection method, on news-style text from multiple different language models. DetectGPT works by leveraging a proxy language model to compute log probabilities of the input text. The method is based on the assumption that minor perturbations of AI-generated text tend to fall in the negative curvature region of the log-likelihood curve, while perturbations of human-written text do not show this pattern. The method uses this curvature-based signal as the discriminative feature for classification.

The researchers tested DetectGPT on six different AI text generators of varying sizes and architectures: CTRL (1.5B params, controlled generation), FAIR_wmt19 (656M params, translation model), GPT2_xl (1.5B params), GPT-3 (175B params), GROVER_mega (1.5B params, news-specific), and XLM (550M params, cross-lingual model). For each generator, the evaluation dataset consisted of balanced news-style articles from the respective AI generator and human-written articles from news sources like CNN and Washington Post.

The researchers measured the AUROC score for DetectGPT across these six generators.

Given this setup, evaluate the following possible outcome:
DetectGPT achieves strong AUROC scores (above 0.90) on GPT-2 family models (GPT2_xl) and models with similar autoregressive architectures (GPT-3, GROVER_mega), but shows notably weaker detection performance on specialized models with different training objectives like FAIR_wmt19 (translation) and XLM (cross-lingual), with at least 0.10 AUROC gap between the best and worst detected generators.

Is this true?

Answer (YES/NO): NO